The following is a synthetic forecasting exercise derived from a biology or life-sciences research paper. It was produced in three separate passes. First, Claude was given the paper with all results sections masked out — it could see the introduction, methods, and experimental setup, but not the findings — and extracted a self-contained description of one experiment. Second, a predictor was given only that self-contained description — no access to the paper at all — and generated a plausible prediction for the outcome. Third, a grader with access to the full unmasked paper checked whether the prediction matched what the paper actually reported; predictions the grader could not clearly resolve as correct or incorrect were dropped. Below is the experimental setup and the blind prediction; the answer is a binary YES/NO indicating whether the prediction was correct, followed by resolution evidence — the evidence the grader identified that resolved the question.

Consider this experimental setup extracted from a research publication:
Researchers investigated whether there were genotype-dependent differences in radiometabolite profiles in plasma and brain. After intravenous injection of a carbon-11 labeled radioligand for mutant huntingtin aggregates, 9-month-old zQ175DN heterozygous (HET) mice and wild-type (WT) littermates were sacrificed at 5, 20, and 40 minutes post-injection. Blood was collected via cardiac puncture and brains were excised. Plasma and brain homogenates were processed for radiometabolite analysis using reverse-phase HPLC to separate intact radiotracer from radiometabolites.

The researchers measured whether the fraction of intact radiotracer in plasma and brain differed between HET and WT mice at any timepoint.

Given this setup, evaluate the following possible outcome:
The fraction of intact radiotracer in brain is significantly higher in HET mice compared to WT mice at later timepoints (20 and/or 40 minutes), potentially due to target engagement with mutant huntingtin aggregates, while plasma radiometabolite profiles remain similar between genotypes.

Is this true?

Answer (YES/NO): NO